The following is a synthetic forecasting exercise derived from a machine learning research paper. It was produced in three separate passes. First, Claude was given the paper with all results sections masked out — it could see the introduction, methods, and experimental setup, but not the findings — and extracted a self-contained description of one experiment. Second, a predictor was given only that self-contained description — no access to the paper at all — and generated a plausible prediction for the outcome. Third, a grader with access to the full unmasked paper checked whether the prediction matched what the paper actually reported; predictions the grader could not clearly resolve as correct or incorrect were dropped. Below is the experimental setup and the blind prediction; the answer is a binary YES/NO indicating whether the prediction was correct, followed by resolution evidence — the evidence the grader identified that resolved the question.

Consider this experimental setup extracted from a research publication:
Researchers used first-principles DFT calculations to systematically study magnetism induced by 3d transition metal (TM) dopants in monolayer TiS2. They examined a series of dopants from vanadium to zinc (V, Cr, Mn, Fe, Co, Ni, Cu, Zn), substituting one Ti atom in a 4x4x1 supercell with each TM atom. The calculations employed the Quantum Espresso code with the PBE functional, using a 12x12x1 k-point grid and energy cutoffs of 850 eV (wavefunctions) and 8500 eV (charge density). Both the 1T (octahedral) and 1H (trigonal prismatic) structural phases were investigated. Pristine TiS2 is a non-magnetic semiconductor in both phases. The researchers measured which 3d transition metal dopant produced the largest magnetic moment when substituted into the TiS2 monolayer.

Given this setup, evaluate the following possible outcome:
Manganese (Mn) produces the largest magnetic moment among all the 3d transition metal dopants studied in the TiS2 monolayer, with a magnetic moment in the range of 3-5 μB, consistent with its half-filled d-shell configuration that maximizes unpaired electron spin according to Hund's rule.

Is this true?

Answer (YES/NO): NO